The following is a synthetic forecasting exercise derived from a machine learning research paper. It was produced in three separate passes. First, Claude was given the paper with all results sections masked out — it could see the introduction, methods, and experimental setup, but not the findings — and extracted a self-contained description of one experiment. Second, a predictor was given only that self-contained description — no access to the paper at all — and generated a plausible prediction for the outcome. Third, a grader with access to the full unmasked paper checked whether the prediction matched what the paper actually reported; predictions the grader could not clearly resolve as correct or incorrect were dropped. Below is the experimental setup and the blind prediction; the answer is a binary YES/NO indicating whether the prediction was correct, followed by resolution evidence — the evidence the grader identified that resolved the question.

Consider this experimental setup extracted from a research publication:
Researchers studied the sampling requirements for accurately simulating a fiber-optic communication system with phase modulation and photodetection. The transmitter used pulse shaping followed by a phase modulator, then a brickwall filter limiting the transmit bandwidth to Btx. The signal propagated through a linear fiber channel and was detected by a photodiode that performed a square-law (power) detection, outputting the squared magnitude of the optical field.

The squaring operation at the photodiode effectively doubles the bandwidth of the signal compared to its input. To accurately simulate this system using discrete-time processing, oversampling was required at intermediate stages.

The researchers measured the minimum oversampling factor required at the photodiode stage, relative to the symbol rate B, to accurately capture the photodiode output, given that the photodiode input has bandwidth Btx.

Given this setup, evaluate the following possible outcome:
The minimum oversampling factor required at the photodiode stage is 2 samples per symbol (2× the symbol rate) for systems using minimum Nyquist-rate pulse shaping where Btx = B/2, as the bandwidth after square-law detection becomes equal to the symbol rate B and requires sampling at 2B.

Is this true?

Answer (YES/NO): NO